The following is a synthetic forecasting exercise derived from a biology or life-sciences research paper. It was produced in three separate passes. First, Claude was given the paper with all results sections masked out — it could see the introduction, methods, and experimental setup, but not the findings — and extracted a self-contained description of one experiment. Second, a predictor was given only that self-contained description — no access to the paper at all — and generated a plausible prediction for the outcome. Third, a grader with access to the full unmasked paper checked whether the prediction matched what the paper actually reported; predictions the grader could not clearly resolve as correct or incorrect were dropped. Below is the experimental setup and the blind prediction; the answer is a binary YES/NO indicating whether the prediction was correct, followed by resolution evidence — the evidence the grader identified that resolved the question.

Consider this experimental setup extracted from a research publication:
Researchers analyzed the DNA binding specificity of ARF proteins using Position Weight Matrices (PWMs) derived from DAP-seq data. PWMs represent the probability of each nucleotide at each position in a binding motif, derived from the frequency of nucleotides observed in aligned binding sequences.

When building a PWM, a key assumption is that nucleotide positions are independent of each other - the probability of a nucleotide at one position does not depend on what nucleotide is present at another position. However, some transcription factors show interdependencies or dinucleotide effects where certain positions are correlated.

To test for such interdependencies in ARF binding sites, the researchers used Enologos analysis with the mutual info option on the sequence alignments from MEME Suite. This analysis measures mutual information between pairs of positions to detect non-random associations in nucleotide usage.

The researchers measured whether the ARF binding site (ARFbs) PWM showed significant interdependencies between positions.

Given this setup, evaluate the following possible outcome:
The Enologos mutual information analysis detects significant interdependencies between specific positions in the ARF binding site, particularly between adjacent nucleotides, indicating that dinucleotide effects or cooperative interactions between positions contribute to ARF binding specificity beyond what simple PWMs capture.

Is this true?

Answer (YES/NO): NO